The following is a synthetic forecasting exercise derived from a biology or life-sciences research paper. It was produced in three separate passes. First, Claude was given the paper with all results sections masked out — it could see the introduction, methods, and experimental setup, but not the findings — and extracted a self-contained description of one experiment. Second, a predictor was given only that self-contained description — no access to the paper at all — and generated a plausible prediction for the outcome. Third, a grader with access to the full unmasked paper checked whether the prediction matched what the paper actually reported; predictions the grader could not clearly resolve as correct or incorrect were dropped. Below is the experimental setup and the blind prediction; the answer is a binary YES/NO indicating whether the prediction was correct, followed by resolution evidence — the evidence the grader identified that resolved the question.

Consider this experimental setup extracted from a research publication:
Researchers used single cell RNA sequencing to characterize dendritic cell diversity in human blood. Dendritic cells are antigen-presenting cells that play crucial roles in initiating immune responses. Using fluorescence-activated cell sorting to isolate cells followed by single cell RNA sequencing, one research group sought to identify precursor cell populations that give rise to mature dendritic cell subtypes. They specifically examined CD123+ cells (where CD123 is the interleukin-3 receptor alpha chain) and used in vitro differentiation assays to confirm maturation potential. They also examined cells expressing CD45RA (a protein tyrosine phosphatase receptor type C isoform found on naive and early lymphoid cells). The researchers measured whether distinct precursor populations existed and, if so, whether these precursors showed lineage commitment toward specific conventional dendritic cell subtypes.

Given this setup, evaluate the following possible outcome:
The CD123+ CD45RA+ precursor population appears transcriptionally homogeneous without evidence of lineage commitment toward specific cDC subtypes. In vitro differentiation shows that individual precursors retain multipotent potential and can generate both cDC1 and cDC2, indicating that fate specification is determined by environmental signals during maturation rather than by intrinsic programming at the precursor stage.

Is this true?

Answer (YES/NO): NO